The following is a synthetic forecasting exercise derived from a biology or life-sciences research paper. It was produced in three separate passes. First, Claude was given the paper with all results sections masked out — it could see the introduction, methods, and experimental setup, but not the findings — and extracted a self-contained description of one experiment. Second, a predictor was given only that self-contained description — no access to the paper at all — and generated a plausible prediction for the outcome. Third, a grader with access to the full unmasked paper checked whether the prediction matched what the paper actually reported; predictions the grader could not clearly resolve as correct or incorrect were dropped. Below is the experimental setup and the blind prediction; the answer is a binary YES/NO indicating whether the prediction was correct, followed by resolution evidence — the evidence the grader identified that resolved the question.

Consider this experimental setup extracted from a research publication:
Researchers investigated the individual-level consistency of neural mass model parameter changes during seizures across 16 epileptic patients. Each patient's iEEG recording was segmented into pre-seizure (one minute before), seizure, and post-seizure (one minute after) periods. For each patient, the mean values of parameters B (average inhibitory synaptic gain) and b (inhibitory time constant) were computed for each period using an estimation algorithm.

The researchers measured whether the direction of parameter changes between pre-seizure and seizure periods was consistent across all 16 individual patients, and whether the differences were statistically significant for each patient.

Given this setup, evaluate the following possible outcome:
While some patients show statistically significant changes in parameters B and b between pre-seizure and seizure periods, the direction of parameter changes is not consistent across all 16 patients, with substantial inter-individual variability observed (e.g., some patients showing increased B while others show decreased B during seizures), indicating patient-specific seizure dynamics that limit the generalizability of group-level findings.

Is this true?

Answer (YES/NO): NO